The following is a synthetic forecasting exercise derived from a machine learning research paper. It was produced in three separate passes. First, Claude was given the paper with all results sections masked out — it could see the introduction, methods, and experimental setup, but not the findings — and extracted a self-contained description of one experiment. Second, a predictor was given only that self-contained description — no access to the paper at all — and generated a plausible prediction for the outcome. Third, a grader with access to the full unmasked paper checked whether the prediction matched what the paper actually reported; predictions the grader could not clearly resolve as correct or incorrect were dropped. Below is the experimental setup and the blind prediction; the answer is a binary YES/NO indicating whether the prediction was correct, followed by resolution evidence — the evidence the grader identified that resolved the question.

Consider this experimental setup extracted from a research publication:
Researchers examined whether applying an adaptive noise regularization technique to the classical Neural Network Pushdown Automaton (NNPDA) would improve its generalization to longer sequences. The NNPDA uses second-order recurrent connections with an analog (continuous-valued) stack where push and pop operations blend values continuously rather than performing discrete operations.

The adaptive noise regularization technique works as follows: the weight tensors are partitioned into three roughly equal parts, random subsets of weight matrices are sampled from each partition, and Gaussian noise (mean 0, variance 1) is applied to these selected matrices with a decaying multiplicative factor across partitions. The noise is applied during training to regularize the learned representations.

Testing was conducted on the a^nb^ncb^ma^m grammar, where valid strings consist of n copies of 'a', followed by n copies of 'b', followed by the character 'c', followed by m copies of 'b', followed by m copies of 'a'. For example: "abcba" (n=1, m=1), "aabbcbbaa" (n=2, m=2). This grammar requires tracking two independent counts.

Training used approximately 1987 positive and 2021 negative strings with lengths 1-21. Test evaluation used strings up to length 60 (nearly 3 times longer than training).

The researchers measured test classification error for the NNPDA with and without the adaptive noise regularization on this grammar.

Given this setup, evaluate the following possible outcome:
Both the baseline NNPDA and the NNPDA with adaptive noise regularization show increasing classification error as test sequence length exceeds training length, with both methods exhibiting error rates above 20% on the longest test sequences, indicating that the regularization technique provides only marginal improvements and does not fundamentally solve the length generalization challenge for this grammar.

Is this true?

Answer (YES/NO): NO